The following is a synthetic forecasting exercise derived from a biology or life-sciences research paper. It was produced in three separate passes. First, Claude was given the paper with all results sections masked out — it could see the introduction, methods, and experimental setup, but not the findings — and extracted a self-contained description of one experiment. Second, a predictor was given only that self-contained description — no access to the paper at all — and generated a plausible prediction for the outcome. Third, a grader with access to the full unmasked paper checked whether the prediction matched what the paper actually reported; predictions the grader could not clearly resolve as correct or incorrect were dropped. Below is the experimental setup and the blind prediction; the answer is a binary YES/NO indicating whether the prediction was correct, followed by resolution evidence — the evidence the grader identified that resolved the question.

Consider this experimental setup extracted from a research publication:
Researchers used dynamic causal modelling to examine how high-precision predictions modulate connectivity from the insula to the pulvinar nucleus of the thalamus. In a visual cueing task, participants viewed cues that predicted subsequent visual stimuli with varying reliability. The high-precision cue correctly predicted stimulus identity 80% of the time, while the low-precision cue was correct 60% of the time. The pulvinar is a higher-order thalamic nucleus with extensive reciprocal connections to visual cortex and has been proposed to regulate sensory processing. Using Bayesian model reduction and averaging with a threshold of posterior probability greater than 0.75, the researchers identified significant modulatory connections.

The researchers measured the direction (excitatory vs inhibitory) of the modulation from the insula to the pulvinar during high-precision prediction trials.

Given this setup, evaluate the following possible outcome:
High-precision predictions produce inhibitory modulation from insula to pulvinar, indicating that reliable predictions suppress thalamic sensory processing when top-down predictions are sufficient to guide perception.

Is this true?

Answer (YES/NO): YES